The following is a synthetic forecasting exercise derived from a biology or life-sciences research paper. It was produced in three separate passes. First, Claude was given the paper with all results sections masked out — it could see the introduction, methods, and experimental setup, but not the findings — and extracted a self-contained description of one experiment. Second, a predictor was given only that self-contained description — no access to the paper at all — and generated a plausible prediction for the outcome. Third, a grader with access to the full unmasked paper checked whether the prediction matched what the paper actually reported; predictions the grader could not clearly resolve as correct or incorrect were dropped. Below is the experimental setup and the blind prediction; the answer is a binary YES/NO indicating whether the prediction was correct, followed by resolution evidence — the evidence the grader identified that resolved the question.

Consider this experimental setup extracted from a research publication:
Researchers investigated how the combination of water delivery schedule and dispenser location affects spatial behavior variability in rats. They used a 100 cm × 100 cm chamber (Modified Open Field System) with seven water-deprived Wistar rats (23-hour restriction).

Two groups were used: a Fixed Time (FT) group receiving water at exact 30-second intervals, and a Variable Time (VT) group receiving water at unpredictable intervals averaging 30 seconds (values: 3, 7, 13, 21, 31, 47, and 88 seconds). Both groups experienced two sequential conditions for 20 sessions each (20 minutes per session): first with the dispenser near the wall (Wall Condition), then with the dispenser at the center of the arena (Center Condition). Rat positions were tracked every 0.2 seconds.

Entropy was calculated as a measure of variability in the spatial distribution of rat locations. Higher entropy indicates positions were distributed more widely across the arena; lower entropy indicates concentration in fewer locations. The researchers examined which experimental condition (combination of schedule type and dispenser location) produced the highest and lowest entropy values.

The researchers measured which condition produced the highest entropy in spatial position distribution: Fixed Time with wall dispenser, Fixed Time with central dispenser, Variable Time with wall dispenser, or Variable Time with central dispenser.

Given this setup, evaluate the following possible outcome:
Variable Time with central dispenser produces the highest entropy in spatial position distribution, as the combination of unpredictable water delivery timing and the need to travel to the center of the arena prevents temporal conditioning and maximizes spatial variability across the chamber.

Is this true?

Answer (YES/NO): NO